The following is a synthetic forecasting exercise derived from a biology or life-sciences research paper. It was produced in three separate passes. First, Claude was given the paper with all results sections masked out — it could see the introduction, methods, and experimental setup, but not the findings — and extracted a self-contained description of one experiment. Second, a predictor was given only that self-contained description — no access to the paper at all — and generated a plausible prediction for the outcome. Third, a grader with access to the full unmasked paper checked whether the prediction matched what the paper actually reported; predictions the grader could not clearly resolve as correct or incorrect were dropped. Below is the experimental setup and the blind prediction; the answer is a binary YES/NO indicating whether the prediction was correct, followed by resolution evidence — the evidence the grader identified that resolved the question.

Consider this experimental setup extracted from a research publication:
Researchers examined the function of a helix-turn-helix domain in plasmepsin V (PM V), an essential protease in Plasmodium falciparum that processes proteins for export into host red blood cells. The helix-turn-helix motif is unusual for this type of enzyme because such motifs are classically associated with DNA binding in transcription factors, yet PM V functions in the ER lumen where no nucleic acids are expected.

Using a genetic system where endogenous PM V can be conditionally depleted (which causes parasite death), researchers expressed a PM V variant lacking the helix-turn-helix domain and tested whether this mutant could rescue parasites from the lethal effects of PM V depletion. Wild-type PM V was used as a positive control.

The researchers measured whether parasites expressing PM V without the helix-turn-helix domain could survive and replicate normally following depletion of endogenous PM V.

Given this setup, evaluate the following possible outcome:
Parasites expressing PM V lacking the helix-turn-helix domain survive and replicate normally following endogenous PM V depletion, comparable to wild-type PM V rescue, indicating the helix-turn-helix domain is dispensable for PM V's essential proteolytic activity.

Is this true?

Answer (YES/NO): YES